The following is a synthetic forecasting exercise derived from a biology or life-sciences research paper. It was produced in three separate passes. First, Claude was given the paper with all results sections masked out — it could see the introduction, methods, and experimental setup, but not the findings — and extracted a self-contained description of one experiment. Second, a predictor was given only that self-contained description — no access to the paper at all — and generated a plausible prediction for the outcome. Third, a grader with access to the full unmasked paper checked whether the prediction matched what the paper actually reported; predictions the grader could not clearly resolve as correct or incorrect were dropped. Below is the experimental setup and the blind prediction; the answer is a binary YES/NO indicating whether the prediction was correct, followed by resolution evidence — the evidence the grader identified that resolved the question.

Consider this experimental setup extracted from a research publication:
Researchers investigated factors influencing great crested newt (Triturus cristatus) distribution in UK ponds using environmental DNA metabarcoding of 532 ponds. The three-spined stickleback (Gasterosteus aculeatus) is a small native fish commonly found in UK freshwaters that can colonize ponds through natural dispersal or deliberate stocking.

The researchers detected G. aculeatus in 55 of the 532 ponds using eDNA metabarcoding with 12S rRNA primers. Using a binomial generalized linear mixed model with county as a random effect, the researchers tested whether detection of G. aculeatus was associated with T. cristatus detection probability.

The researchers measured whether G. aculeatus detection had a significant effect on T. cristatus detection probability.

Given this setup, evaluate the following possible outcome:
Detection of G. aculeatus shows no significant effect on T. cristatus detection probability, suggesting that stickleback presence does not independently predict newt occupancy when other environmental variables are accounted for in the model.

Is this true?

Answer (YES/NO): YES